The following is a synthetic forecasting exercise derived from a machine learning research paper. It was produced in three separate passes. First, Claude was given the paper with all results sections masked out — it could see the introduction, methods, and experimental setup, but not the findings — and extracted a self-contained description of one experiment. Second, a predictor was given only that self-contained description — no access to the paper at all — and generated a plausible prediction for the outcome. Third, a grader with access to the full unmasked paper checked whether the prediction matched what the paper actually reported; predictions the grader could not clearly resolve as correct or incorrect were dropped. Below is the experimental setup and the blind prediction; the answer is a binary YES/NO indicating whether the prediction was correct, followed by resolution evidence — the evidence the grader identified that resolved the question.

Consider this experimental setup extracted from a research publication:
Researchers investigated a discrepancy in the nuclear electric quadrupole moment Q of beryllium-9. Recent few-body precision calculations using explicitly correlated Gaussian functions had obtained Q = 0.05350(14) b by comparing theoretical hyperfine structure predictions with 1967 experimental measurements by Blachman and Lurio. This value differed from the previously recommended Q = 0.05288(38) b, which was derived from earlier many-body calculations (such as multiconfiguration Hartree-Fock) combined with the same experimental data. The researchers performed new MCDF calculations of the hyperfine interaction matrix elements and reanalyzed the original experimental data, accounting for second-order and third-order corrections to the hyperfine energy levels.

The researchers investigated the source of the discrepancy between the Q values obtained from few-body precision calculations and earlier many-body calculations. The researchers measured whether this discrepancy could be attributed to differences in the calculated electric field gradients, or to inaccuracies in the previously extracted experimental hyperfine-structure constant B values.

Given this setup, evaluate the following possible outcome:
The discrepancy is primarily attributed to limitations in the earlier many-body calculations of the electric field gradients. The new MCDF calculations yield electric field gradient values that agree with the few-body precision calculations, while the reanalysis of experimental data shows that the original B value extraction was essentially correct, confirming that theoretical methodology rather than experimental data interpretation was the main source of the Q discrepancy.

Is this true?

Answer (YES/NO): NO